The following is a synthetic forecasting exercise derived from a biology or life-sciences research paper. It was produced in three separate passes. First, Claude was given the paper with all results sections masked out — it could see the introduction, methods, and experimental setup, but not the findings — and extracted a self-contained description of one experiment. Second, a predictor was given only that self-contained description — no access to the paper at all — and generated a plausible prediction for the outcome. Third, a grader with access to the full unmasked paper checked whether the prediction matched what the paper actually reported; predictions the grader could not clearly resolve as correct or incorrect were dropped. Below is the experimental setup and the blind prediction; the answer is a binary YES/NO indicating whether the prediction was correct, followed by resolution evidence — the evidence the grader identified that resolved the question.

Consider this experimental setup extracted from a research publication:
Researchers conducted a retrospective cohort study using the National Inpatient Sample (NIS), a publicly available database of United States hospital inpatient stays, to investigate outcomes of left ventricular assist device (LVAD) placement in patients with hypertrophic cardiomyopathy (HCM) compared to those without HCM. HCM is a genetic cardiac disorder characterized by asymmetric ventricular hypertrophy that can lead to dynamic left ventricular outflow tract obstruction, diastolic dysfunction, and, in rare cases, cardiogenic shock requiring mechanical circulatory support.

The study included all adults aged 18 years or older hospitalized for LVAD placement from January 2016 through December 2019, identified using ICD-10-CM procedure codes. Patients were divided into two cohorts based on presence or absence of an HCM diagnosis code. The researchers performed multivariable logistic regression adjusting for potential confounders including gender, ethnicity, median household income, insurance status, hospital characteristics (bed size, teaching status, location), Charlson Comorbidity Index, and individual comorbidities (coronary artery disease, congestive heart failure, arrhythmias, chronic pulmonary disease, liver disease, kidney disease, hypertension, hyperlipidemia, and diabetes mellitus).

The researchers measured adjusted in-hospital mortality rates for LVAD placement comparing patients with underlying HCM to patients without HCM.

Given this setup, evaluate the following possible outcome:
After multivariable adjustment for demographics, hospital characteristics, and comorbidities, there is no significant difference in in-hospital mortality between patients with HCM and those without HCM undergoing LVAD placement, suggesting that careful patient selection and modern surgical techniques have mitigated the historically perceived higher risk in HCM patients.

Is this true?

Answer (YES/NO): NO